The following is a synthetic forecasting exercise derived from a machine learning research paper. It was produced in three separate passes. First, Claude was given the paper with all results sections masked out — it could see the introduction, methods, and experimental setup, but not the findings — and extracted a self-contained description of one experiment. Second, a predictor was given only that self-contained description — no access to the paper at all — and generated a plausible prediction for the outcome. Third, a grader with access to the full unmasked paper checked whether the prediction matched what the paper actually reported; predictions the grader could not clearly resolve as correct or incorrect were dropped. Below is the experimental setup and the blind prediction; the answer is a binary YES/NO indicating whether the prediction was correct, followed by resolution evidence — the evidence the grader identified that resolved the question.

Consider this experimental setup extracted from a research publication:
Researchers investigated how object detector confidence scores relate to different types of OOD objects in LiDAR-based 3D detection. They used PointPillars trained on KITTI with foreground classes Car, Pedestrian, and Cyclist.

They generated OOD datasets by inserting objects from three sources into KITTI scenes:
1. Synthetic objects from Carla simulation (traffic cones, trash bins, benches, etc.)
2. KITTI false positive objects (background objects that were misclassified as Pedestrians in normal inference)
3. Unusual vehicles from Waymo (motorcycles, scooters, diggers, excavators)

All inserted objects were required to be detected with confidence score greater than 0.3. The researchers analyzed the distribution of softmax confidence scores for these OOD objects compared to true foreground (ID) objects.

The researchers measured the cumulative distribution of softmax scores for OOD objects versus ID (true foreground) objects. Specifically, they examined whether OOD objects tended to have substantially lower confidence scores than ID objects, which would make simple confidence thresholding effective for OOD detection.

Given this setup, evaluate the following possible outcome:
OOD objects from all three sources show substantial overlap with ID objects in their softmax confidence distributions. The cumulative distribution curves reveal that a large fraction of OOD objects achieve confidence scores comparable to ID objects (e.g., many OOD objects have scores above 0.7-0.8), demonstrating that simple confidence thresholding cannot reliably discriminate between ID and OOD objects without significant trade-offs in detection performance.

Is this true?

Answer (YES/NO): YES